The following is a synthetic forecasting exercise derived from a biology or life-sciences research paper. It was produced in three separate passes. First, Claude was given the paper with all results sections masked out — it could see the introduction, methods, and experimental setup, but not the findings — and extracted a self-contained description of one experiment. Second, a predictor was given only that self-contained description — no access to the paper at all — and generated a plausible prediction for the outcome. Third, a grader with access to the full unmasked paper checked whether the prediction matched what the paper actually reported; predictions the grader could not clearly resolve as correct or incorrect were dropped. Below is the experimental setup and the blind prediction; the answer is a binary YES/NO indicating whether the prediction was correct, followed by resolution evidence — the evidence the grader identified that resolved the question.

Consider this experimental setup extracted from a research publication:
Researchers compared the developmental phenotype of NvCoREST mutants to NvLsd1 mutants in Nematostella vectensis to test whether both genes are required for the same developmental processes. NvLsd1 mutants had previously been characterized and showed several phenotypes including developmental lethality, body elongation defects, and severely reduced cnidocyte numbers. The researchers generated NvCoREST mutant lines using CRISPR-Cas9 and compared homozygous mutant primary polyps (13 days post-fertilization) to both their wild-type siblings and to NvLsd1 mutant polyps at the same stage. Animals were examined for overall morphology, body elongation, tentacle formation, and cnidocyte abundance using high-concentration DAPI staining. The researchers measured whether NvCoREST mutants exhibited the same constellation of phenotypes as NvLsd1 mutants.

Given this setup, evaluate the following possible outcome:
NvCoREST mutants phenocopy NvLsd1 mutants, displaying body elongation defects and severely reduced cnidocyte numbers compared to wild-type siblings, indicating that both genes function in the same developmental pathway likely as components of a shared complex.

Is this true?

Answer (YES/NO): YES